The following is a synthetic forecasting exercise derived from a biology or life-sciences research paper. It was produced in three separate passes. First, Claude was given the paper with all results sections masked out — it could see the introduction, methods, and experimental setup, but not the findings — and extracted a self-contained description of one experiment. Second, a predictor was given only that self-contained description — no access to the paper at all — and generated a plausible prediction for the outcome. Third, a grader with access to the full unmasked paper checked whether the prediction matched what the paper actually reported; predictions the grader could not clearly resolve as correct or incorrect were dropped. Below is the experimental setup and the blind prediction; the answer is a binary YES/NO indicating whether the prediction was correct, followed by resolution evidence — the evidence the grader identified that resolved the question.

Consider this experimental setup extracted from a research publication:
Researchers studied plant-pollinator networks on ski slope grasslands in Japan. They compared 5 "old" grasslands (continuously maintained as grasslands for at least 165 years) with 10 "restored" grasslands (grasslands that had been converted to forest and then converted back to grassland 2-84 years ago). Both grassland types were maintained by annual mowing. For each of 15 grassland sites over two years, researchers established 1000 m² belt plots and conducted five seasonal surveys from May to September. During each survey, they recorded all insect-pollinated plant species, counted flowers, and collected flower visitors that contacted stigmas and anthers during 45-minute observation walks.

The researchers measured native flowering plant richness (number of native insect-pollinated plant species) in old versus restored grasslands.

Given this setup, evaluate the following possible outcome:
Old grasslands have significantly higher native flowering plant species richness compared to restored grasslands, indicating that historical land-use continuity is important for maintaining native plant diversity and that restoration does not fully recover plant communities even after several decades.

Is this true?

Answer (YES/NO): YES